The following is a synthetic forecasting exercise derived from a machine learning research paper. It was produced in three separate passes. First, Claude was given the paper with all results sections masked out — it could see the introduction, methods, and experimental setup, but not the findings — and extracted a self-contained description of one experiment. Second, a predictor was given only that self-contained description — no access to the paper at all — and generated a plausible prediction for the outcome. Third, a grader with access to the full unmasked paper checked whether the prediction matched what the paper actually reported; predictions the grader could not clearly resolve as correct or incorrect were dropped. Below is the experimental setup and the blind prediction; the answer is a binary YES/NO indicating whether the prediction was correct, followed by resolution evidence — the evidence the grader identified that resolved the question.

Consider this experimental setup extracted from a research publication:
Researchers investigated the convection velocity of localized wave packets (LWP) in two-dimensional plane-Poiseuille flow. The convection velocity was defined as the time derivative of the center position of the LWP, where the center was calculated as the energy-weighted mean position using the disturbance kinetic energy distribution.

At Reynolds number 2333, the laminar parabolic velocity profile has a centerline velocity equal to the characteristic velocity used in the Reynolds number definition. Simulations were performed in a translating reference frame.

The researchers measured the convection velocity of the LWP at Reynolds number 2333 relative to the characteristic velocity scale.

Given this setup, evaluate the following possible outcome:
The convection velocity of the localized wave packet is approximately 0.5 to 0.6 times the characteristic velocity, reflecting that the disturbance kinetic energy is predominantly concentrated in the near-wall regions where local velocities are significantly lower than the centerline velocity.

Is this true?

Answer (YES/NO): NO